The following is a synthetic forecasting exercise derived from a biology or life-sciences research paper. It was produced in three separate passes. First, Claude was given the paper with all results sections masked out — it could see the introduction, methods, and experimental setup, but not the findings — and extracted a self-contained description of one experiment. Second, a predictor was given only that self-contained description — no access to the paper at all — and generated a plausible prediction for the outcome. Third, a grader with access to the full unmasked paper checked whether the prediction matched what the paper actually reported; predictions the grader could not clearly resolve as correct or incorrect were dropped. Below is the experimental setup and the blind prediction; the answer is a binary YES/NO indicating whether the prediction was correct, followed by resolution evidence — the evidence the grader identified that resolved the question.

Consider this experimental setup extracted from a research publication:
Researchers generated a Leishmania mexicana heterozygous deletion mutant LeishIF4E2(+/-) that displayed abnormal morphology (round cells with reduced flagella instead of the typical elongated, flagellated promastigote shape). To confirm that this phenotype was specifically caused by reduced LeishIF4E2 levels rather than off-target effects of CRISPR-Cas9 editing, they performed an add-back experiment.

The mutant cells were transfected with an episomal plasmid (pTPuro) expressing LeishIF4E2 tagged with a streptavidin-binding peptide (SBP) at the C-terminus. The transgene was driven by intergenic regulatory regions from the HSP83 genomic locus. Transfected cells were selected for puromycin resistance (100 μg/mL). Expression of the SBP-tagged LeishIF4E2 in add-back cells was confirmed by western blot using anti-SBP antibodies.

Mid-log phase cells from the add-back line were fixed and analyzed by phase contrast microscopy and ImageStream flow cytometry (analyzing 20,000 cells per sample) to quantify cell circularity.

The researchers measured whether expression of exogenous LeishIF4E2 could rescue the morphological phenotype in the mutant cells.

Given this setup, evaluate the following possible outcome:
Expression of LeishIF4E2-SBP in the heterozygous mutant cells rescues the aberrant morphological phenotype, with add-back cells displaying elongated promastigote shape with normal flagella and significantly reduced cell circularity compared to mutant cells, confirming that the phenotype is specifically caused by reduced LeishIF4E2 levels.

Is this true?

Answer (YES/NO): YES